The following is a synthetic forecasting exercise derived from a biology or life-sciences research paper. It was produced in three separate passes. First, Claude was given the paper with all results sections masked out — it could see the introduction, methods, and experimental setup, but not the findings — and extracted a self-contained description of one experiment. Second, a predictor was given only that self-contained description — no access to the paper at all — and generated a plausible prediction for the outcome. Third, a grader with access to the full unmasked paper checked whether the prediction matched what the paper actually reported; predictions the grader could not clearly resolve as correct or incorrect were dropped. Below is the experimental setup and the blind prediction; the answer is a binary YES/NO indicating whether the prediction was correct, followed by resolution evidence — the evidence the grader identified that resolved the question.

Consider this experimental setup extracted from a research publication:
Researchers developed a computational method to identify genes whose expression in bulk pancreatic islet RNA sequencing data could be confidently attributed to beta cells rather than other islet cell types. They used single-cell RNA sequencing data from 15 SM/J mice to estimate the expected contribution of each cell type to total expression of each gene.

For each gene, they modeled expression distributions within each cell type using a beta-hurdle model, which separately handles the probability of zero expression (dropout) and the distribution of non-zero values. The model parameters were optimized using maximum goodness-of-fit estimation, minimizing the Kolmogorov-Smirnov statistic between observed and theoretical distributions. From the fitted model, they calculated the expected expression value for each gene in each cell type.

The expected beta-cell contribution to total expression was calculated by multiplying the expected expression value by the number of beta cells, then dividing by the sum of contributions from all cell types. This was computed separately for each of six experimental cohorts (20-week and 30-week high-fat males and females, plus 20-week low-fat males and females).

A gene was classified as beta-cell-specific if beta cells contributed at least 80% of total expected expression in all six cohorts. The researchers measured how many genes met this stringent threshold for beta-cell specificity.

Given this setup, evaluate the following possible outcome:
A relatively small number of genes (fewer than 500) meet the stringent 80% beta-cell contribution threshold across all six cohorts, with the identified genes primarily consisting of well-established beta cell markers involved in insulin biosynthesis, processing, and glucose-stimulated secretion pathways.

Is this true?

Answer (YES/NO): NO